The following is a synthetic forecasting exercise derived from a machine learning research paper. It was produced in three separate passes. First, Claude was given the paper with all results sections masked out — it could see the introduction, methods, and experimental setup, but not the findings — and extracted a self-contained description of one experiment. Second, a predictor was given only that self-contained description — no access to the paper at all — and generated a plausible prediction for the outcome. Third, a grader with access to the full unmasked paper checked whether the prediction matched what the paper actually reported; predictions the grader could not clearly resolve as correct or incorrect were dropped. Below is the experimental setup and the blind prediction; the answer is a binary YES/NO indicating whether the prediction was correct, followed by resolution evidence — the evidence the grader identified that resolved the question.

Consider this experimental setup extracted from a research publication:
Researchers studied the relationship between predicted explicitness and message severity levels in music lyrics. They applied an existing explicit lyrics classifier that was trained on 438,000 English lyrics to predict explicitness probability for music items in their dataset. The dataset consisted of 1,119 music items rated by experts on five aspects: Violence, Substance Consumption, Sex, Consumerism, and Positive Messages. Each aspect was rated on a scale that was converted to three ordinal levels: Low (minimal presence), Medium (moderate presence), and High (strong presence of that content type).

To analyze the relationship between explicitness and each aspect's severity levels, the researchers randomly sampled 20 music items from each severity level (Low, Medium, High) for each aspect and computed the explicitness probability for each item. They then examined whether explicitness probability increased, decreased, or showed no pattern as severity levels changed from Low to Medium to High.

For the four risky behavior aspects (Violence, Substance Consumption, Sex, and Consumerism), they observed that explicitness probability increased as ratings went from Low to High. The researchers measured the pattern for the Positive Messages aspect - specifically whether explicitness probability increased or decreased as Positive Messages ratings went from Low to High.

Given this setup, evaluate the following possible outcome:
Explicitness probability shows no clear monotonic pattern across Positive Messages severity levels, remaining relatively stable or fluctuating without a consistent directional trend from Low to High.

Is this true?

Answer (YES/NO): NO